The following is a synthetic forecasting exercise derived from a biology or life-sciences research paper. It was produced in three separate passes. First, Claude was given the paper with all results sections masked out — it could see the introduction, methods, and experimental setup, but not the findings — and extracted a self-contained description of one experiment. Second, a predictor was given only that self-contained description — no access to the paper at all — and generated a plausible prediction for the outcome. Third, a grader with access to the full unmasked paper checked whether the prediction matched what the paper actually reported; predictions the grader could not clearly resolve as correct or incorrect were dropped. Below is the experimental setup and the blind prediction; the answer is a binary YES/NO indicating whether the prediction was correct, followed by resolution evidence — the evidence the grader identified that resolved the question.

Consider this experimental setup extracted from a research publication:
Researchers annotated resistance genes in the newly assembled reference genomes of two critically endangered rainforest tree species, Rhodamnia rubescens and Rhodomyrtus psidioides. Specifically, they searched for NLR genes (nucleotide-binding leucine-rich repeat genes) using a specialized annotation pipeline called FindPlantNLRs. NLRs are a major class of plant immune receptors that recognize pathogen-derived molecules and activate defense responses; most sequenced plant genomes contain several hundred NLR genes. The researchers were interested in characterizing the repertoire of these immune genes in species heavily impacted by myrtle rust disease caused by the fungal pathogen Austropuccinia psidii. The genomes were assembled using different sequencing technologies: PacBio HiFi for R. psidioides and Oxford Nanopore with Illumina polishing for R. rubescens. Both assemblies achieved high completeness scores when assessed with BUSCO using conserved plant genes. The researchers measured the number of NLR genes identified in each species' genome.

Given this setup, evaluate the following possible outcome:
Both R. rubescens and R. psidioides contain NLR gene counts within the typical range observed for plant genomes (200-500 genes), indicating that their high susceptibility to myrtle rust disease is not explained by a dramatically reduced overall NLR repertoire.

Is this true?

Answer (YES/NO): NO